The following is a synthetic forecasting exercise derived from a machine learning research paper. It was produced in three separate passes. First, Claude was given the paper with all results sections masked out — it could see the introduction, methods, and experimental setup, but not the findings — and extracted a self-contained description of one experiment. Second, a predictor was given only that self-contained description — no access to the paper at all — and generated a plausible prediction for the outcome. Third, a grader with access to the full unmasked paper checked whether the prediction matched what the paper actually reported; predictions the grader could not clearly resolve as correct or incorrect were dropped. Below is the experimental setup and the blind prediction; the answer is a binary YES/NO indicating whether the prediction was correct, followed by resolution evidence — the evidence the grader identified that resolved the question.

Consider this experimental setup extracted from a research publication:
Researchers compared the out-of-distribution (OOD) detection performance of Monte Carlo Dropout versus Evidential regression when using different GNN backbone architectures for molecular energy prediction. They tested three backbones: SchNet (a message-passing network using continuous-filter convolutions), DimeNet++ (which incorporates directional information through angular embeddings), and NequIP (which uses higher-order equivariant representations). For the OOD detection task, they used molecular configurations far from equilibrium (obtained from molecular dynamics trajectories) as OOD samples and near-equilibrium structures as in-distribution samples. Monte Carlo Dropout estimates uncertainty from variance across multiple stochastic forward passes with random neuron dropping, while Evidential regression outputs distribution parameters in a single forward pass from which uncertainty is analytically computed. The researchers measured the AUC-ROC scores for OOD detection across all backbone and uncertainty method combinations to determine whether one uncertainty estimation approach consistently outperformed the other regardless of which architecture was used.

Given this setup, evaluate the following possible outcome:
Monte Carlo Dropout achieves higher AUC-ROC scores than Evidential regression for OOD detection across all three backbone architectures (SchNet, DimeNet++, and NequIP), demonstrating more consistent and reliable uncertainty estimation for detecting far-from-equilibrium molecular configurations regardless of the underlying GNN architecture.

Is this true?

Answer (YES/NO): NO